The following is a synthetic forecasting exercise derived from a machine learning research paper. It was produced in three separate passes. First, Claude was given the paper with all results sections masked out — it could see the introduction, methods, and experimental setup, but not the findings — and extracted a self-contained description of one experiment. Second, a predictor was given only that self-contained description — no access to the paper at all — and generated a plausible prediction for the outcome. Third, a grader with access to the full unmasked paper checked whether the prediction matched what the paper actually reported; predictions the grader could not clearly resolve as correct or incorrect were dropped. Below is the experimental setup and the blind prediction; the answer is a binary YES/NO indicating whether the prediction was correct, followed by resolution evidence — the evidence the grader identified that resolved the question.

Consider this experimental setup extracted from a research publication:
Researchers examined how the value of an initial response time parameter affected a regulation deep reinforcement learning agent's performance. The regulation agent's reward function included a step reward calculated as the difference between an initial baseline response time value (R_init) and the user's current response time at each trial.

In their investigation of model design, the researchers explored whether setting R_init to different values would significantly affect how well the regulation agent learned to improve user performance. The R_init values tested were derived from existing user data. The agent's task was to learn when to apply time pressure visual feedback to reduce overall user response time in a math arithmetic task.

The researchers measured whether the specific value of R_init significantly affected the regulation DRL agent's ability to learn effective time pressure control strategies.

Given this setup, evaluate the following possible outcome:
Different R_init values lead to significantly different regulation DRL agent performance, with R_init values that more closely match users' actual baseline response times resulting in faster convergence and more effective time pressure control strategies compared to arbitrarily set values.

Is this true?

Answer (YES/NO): NO